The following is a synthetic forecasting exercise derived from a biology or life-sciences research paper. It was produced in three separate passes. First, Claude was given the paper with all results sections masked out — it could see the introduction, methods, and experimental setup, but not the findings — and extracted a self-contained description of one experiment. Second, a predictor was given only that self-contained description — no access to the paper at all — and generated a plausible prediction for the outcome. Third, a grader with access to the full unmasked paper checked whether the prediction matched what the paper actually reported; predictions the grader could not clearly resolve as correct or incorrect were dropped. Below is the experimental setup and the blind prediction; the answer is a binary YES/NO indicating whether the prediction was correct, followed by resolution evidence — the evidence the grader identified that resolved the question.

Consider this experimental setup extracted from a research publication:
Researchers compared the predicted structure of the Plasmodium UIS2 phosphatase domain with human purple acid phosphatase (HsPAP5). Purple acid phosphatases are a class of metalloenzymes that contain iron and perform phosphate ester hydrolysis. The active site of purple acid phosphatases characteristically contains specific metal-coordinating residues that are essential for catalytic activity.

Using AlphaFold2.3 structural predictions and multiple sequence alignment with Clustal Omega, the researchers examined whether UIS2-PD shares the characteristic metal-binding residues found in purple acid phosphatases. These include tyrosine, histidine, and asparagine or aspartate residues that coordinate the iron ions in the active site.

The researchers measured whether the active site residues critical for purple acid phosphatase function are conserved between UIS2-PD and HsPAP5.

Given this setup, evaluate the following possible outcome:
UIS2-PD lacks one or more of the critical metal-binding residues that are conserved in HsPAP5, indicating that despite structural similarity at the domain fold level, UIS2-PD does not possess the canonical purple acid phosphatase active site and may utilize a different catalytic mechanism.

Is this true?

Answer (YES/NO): NO